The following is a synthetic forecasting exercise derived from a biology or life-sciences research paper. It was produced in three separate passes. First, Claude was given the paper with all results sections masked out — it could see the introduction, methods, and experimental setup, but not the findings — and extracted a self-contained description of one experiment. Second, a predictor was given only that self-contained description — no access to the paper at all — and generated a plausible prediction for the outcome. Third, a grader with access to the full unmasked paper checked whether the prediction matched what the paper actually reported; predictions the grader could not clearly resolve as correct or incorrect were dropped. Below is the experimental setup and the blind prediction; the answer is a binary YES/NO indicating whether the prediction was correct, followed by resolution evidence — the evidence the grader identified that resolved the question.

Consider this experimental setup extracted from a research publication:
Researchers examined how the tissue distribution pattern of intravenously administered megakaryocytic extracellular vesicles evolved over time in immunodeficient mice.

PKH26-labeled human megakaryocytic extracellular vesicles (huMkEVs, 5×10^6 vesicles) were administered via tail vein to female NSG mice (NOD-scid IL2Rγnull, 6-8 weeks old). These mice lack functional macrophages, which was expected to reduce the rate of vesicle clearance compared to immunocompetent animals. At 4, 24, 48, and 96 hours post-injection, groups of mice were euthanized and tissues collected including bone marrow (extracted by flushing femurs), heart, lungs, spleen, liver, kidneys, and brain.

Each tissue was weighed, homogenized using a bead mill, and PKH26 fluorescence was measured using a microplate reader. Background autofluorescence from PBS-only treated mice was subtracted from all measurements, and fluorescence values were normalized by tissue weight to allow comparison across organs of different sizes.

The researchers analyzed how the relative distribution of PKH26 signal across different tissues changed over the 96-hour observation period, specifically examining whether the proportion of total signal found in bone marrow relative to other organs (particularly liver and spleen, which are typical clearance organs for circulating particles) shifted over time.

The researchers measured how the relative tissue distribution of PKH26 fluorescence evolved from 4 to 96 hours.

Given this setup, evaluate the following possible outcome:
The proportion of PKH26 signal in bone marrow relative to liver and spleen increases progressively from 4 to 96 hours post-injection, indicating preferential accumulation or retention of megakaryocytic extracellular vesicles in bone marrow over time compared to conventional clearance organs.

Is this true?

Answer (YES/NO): YES